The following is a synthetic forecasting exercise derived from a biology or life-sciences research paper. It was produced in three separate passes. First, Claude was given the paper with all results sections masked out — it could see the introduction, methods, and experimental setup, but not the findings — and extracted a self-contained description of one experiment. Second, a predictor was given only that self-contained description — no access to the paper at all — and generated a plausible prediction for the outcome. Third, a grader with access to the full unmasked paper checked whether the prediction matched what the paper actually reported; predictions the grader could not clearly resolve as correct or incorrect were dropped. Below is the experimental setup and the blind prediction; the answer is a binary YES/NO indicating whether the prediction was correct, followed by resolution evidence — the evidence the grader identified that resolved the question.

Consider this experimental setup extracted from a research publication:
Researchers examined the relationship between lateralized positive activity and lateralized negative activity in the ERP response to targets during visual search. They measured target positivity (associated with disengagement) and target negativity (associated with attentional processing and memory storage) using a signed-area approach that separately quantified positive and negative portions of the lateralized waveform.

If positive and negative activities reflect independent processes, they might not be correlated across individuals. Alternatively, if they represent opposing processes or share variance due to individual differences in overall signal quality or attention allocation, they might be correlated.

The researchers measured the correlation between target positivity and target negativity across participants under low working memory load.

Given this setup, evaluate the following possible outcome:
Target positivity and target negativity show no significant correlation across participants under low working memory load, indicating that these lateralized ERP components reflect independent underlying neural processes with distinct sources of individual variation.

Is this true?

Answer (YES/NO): NO